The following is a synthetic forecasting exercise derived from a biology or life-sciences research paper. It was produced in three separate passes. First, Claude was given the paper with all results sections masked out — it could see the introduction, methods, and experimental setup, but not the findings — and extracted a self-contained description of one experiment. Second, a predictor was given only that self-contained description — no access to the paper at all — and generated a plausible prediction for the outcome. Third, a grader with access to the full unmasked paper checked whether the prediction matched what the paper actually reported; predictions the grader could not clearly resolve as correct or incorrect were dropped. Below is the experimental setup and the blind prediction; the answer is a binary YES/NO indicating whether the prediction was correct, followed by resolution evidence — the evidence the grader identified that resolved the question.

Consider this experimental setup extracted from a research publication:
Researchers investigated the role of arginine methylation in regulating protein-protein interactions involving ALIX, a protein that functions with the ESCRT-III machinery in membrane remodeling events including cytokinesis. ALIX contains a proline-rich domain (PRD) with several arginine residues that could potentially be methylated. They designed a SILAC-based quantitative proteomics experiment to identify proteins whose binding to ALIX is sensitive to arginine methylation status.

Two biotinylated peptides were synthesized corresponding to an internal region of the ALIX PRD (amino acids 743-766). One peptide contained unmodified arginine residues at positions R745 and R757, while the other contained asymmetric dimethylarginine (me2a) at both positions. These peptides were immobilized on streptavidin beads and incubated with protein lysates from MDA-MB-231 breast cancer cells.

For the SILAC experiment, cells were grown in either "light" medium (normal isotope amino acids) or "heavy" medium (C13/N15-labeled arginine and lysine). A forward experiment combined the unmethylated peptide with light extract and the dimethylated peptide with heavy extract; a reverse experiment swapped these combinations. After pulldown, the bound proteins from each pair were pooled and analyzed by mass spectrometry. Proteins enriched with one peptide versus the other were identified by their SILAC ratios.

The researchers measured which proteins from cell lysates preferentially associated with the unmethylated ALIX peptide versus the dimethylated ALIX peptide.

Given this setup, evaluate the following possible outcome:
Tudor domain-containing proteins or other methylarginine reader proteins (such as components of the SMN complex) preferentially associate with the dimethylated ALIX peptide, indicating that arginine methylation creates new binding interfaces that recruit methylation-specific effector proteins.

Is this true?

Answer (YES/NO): NO